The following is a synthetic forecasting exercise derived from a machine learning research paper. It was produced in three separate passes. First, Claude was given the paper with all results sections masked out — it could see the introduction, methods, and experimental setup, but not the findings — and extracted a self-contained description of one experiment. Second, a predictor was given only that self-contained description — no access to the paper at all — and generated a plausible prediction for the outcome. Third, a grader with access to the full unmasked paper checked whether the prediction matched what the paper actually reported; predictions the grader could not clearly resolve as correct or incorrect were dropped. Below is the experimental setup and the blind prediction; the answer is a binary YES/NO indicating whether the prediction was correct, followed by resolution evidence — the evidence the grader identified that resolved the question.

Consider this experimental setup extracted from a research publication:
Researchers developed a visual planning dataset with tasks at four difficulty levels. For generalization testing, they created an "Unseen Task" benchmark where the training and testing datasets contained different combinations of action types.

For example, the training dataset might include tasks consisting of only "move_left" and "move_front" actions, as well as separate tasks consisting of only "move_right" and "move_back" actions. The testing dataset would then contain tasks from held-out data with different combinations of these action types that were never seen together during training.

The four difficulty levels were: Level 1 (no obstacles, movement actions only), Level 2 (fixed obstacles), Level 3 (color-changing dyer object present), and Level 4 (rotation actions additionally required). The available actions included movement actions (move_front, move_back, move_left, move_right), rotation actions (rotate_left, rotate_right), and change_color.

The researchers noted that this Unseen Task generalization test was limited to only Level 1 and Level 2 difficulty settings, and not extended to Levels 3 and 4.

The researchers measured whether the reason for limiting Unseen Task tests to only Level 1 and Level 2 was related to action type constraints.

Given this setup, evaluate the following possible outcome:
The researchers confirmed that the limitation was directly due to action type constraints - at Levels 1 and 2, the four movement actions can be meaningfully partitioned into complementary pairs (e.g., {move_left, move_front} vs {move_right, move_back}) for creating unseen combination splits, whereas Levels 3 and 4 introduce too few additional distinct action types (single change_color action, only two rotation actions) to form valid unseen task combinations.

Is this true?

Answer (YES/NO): NO